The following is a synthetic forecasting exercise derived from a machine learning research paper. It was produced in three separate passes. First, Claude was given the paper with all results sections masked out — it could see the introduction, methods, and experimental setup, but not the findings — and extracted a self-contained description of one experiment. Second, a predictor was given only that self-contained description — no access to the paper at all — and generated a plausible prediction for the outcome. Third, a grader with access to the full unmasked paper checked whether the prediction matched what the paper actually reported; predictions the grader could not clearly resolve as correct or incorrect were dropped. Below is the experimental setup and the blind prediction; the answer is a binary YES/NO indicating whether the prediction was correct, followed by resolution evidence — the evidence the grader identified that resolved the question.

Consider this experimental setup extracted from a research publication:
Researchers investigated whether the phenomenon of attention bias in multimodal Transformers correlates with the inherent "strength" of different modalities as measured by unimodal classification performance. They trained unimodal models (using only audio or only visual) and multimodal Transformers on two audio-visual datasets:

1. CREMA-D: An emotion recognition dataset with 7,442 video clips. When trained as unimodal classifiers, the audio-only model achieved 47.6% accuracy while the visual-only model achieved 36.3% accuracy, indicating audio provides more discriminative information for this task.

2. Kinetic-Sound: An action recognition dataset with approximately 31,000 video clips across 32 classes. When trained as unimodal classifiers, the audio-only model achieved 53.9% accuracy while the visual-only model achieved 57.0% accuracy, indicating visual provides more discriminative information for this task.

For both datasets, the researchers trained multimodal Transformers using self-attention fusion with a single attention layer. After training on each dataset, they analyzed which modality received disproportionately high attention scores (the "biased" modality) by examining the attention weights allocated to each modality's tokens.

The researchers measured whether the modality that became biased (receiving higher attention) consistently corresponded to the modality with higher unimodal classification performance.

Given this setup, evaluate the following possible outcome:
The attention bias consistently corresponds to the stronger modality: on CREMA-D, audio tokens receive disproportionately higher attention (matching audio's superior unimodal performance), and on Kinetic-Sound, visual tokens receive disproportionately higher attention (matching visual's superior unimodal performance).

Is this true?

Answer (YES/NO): NO